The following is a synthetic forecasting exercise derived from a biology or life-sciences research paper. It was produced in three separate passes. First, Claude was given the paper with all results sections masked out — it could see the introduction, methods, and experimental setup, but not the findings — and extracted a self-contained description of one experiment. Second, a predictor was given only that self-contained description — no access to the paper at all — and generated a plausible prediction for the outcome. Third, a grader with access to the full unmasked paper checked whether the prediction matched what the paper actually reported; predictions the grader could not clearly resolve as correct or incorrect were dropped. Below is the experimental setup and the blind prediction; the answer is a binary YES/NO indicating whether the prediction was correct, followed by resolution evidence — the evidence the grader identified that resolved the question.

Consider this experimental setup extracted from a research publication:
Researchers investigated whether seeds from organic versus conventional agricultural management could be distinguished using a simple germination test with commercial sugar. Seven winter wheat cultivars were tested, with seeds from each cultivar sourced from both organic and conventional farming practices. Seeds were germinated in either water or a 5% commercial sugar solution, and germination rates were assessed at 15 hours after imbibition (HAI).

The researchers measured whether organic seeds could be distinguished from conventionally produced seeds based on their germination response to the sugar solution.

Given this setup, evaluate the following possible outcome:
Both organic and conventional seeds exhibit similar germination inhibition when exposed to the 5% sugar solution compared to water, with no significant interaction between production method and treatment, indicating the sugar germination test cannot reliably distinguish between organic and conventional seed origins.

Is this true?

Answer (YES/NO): NO